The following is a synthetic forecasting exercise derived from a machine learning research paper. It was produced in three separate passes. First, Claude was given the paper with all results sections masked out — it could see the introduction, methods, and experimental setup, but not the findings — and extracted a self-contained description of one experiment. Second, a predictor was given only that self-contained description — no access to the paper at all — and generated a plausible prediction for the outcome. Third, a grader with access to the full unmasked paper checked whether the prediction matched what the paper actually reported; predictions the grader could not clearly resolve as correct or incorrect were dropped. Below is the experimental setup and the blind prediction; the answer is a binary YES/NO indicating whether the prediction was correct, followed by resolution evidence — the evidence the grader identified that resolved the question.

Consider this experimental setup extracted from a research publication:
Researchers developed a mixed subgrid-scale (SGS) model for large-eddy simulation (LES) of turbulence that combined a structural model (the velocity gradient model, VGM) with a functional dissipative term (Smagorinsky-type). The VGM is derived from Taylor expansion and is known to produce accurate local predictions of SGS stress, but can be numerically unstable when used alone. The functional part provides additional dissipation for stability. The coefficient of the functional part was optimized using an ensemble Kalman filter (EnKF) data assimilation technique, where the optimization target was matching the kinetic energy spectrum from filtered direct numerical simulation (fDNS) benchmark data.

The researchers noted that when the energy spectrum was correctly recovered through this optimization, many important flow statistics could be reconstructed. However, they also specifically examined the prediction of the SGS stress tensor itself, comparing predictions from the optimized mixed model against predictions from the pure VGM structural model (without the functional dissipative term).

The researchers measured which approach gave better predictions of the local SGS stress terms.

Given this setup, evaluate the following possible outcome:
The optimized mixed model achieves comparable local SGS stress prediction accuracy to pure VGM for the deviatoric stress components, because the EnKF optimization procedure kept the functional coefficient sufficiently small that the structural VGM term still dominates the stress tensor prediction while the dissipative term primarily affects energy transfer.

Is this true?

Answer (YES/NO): NO